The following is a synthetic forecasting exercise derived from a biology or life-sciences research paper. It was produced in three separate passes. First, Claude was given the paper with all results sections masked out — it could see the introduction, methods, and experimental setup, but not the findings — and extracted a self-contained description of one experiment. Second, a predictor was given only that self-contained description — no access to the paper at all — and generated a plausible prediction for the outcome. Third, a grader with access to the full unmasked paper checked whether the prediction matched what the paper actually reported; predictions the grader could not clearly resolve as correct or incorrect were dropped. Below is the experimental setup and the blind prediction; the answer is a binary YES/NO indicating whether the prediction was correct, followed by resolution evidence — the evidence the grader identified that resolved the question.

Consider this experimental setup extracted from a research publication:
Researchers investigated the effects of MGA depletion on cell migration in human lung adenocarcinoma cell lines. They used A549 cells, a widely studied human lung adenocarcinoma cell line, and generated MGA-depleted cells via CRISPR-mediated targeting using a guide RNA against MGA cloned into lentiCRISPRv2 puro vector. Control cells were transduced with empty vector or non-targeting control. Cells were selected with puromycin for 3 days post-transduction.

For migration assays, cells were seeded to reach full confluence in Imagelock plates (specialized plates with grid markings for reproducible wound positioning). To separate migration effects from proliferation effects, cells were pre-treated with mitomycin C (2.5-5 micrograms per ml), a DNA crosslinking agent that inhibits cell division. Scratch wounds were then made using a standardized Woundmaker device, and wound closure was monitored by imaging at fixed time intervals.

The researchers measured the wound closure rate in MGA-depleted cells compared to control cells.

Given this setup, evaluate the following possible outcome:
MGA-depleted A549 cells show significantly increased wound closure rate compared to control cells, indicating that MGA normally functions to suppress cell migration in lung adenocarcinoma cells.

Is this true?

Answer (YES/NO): YES